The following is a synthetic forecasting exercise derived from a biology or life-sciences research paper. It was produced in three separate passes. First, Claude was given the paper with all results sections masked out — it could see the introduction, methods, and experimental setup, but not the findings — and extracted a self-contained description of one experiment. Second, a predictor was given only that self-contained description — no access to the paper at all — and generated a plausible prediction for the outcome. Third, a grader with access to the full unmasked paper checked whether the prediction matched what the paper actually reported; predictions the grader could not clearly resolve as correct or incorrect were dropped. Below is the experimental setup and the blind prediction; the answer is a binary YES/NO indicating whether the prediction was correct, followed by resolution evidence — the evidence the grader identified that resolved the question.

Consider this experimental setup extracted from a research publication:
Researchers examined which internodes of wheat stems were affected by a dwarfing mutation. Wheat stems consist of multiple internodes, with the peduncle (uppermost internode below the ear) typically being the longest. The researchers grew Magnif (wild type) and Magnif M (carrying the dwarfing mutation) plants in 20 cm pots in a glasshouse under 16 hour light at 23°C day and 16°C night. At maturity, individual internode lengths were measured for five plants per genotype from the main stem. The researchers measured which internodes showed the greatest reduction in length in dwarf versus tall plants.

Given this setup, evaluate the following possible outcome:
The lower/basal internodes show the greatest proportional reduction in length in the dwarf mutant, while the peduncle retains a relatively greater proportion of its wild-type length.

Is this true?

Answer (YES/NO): NO